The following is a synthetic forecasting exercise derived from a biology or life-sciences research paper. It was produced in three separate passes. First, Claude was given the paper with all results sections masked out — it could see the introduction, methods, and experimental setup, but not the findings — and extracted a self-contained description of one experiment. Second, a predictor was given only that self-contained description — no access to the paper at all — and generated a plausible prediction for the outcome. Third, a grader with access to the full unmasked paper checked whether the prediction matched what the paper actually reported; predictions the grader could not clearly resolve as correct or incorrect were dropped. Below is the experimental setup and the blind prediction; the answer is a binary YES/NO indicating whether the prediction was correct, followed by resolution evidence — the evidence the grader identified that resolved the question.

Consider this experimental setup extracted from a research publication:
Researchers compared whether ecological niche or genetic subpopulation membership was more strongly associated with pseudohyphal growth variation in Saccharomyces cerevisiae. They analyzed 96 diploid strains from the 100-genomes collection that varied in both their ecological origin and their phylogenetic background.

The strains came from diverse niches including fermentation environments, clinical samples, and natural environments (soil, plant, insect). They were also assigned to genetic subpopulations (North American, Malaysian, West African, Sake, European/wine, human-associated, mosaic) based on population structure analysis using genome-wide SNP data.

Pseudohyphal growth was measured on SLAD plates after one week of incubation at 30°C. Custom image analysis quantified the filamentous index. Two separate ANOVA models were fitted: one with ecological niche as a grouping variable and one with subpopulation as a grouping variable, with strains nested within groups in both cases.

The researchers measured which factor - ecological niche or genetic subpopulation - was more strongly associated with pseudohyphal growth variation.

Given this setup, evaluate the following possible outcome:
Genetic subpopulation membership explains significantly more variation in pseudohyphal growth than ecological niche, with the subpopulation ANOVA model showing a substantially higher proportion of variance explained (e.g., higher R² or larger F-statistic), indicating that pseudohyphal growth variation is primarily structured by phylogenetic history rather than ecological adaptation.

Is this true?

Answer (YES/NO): YES